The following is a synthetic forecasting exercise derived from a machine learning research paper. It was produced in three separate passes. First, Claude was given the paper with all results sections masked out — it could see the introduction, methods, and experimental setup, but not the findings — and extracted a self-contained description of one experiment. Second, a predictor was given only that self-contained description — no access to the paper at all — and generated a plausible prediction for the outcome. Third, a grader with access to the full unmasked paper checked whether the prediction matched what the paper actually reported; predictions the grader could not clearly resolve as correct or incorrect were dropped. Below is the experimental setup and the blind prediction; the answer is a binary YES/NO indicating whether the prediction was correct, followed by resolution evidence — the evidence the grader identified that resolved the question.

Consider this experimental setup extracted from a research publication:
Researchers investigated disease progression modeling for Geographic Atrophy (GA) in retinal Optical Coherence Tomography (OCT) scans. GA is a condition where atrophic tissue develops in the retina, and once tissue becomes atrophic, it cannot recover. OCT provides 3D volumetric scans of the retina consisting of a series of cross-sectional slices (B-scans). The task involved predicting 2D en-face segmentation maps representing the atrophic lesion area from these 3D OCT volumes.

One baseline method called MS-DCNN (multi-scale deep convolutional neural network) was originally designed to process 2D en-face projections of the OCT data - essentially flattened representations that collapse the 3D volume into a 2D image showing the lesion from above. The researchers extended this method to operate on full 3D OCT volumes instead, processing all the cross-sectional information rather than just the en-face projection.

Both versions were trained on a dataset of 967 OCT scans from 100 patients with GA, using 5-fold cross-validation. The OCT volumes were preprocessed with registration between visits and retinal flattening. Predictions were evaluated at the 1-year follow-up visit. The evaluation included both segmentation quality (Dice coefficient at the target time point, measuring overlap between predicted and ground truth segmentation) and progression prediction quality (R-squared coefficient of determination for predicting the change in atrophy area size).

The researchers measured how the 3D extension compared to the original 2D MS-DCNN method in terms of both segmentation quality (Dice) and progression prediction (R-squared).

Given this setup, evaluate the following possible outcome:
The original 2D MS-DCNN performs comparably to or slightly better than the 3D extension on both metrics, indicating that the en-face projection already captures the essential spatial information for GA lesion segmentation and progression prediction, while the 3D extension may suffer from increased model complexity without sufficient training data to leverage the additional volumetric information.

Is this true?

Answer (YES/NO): NO